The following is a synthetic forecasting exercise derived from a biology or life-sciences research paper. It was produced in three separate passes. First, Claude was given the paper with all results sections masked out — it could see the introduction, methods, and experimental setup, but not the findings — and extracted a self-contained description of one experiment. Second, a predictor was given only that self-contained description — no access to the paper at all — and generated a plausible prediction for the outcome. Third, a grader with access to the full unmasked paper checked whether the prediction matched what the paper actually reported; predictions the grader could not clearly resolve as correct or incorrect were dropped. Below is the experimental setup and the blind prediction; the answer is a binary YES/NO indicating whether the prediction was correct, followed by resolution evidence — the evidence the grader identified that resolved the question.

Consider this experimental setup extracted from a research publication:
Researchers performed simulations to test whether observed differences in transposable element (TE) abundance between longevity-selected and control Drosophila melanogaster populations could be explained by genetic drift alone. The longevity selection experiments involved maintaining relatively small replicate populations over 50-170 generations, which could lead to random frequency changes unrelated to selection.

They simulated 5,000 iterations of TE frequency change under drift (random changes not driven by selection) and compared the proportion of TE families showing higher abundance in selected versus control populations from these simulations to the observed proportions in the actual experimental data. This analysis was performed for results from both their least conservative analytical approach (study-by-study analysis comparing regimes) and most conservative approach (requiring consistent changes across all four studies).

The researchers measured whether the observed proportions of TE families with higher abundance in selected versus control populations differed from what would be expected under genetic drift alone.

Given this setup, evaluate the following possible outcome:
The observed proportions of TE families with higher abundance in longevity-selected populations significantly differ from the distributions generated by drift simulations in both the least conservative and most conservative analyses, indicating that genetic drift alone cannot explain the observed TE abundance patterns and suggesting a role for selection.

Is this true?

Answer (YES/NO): NO